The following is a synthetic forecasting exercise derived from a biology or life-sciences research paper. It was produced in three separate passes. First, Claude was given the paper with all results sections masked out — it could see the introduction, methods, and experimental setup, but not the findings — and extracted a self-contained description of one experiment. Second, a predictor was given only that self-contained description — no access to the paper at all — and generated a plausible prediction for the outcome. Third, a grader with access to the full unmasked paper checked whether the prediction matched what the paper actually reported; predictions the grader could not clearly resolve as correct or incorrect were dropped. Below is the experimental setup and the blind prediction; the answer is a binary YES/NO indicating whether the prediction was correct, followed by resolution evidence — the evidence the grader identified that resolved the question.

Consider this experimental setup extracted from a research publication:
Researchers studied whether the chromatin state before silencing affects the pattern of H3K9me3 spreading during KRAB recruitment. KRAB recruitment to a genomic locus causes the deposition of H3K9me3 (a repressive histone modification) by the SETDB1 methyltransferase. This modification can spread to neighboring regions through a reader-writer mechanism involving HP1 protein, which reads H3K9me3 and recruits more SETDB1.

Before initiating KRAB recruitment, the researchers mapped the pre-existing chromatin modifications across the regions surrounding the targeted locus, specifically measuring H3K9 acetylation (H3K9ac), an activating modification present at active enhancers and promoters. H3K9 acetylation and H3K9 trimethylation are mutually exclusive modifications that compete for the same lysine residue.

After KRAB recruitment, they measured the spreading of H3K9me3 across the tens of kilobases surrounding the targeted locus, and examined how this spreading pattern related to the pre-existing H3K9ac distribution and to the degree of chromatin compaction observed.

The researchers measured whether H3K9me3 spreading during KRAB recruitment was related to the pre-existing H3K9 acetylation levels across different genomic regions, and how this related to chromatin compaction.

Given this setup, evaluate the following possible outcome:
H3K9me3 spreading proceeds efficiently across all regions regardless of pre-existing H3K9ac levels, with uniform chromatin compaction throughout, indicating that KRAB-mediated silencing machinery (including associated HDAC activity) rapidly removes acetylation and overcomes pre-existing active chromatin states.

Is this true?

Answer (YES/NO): NO